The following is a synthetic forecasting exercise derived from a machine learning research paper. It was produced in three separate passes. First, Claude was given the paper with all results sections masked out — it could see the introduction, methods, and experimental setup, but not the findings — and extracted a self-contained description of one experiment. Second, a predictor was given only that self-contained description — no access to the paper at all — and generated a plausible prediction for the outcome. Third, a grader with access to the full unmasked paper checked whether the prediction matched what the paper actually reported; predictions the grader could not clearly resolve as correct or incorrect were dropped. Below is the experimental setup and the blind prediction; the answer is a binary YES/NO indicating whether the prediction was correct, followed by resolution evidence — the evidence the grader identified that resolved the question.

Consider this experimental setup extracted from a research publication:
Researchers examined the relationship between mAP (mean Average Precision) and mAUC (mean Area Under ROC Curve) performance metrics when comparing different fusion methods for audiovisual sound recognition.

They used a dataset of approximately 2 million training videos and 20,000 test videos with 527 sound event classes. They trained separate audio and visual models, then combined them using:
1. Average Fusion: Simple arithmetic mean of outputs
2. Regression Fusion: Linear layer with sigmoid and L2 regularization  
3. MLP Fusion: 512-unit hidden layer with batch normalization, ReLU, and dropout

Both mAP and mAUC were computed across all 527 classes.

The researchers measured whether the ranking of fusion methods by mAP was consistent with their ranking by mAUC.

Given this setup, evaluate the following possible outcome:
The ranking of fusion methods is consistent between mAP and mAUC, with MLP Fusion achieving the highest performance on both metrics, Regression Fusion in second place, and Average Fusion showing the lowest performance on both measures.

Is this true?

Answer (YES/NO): NO